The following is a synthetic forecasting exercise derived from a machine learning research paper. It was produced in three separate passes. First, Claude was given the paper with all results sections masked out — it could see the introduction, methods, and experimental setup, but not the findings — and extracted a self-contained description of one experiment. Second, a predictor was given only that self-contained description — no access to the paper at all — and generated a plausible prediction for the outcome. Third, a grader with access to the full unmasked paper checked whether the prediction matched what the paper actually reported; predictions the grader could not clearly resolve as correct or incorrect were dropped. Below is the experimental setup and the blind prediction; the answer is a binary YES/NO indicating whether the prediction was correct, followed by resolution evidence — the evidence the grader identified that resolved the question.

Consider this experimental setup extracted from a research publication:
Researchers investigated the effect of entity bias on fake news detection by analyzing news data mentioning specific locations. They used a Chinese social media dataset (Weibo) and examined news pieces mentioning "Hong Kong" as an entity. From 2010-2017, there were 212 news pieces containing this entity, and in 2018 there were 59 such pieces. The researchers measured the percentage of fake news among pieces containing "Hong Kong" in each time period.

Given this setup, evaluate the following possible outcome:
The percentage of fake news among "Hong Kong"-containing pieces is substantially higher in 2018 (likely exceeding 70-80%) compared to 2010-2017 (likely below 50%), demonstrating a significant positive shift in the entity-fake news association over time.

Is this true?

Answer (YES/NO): NO